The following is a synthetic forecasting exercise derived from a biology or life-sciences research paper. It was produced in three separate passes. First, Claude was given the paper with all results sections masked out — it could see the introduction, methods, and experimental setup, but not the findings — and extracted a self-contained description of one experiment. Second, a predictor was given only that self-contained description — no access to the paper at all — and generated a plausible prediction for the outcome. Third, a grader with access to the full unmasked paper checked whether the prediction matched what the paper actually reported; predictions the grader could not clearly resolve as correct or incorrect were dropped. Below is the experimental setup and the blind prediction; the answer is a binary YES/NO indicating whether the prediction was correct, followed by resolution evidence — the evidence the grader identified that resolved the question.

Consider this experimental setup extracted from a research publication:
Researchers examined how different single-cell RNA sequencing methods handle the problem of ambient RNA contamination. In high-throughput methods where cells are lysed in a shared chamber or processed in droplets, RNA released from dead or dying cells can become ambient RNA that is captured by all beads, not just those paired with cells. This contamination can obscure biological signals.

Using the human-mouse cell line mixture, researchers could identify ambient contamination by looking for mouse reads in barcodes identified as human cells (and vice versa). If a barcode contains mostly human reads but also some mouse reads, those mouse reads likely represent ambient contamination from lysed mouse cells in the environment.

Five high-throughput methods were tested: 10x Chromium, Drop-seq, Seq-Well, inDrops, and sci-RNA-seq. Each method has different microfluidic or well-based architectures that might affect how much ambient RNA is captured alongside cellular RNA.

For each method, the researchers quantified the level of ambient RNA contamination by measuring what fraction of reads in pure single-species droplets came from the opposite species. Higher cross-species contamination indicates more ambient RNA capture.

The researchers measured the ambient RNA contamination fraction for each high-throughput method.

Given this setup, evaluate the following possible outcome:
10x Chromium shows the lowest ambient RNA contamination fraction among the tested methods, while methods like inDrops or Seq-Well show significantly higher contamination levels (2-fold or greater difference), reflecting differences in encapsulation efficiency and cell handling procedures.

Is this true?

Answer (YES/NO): NO